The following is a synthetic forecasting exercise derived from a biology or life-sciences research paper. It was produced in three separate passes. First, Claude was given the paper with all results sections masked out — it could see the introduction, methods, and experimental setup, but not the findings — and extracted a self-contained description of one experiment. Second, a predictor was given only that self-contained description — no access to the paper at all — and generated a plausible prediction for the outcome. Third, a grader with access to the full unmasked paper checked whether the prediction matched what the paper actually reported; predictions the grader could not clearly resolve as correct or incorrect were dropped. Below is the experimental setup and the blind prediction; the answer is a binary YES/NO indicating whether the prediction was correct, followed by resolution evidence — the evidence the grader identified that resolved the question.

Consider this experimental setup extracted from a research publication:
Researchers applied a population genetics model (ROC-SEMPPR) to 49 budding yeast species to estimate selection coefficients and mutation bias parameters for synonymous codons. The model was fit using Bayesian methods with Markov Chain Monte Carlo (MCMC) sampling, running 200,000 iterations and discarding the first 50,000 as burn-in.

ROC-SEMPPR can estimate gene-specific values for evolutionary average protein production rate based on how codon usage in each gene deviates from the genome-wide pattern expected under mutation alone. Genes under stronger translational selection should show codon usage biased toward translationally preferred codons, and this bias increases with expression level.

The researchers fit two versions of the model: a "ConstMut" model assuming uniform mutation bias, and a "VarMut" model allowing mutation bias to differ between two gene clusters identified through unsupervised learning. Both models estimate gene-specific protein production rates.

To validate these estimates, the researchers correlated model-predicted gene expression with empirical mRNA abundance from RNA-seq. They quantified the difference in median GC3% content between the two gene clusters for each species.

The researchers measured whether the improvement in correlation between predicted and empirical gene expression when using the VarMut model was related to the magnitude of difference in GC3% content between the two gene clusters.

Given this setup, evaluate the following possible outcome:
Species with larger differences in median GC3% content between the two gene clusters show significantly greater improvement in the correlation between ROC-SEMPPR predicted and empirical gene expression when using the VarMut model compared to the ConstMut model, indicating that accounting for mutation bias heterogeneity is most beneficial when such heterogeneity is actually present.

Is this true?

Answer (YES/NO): YES